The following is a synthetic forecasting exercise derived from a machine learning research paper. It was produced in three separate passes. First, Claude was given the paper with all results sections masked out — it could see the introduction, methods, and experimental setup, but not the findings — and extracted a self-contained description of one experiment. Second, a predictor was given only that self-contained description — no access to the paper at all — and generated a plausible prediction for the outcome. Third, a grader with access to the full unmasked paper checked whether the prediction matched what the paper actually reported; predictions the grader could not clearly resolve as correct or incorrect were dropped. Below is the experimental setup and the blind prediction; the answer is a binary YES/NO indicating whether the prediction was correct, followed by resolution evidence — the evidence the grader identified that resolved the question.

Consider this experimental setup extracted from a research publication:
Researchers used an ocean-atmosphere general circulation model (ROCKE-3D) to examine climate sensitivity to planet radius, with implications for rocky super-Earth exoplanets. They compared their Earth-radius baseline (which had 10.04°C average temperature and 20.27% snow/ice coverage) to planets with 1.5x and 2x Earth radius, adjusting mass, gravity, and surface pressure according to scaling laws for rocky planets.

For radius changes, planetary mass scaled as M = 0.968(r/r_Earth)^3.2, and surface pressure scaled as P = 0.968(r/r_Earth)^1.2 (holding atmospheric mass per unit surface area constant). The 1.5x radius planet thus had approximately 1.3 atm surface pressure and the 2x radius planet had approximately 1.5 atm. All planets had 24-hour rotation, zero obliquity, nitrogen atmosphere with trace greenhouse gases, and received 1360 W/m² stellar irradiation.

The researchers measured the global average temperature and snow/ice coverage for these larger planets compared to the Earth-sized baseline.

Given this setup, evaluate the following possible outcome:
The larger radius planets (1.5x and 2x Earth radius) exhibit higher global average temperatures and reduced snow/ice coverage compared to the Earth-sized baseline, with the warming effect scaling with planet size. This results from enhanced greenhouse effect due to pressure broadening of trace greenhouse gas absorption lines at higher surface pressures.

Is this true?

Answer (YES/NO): NO